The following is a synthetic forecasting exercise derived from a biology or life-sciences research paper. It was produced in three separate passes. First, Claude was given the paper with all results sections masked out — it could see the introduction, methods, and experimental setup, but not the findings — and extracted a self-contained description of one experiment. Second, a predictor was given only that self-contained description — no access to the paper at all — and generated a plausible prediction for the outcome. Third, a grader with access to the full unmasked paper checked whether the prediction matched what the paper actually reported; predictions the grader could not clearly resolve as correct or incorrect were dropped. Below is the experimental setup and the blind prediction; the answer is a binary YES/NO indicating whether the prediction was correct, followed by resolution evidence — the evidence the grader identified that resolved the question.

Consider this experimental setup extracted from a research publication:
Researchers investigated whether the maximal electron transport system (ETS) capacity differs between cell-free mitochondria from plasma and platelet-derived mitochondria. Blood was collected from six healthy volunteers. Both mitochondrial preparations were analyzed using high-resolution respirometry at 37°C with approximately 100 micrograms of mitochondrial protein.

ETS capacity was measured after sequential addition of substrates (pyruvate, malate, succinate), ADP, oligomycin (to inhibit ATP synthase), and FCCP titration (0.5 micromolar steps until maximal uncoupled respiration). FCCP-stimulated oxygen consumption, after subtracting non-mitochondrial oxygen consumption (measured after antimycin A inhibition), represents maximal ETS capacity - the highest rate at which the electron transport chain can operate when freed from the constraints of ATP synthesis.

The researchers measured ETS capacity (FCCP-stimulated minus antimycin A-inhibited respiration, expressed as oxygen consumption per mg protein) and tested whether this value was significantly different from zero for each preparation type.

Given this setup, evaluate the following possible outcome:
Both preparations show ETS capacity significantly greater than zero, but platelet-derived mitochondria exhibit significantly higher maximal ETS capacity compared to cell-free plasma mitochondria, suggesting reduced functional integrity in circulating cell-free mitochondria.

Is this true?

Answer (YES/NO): NO